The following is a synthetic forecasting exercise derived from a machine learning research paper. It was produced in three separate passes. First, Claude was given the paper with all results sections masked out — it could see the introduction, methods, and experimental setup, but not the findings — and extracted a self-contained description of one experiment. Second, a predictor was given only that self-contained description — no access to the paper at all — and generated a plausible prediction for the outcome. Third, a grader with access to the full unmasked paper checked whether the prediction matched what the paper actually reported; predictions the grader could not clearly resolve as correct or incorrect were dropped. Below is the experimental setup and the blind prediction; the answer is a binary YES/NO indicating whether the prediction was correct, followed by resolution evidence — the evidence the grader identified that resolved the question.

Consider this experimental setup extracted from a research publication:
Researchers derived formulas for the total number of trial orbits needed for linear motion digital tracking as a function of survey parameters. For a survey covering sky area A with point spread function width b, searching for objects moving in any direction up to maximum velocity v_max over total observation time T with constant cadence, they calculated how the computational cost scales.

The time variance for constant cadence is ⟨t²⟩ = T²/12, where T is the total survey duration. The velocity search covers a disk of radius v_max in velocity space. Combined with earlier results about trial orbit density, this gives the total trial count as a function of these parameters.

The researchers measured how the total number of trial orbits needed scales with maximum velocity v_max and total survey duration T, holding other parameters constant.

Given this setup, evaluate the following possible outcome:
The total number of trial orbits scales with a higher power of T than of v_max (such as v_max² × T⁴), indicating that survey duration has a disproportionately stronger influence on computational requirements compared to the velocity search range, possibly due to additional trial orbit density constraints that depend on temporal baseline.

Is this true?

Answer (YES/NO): NO